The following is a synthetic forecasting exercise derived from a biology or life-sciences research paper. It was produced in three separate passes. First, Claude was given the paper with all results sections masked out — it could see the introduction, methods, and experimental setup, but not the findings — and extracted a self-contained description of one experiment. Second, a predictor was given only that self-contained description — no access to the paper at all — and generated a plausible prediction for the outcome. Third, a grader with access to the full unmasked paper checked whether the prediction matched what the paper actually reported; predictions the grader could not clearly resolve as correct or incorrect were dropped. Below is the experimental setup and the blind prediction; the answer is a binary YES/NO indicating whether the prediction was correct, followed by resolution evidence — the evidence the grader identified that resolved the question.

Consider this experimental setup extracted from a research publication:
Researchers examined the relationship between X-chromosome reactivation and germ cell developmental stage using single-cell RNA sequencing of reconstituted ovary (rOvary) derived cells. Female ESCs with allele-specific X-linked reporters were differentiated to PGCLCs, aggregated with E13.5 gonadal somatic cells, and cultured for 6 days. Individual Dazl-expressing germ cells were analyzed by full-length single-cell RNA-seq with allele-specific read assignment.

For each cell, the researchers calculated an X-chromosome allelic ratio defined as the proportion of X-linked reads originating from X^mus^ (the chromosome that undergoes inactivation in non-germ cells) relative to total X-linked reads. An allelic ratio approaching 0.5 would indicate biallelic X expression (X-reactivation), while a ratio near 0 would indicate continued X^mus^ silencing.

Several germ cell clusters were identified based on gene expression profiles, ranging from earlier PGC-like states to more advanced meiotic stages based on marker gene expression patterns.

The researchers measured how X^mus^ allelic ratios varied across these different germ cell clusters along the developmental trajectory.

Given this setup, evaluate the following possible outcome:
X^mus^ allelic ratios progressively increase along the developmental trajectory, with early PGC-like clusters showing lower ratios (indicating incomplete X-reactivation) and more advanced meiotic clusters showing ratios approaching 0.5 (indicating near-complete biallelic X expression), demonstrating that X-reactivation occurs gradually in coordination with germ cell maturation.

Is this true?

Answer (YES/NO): YES